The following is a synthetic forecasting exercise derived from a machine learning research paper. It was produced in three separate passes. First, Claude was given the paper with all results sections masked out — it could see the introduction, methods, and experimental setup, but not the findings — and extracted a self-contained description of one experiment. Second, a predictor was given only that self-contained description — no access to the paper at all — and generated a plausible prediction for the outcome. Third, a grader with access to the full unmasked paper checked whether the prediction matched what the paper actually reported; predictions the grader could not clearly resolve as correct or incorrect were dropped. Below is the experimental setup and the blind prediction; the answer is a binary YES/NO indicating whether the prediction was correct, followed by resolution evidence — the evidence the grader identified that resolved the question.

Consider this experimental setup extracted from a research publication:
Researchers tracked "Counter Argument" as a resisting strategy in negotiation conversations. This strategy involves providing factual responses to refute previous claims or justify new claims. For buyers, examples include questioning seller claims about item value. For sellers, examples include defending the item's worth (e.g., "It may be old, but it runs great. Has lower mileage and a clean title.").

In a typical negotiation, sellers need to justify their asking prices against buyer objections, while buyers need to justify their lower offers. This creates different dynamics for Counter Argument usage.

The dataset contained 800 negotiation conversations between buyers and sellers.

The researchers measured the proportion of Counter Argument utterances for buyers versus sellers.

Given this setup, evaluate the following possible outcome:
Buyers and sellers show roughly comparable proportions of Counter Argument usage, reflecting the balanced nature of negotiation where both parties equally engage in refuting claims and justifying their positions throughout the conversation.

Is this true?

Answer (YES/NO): NO